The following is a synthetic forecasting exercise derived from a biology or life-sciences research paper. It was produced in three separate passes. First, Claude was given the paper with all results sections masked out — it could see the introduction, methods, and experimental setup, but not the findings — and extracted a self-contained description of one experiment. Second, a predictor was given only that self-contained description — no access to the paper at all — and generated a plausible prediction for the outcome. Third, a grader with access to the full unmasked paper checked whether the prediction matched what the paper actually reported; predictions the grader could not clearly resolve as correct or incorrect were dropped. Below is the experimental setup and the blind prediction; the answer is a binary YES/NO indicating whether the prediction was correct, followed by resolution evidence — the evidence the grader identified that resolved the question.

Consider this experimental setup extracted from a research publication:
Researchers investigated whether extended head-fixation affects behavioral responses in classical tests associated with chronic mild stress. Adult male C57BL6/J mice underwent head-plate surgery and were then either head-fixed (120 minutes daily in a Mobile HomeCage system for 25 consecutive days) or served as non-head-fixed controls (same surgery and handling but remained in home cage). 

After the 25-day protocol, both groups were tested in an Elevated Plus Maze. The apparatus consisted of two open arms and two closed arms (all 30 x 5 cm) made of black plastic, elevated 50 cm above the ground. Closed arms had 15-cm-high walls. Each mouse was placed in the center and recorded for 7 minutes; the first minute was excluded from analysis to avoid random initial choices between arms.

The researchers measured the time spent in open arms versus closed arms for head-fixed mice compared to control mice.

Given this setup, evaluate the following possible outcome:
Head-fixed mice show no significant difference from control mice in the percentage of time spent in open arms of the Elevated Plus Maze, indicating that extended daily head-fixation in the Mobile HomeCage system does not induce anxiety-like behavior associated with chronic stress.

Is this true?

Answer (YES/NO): YES